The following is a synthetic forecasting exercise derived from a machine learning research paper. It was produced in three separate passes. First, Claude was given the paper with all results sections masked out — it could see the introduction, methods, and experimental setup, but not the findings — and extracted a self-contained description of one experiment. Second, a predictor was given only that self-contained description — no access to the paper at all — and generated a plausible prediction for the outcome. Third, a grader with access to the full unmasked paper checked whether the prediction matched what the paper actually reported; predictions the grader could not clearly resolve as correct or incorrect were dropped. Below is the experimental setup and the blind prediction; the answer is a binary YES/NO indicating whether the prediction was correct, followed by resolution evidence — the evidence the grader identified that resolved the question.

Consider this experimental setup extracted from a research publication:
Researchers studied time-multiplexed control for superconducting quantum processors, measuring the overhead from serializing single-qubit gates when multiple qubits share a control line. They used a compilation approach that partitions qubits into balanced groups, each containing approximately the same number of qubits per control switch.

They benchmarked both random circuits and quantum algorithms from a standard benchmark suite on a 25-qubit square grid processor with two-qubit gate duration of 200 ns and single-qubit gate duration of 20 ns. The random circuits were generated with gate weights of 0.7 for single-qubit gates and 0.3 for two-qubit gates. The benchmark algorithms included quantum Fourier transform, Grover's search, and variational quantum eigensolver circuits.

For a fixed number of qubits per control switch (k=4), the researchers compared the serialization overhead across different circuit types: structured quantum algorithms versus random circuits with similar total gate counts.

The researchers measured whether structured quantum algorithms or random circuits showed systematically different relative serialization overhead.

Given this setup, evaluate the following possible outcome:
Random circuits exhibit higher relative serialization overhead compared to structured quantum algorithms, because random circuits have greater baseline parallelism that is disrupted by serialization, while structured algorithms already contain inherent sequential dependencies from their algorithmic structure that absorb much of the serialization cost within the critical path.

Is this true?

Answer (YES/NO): NO